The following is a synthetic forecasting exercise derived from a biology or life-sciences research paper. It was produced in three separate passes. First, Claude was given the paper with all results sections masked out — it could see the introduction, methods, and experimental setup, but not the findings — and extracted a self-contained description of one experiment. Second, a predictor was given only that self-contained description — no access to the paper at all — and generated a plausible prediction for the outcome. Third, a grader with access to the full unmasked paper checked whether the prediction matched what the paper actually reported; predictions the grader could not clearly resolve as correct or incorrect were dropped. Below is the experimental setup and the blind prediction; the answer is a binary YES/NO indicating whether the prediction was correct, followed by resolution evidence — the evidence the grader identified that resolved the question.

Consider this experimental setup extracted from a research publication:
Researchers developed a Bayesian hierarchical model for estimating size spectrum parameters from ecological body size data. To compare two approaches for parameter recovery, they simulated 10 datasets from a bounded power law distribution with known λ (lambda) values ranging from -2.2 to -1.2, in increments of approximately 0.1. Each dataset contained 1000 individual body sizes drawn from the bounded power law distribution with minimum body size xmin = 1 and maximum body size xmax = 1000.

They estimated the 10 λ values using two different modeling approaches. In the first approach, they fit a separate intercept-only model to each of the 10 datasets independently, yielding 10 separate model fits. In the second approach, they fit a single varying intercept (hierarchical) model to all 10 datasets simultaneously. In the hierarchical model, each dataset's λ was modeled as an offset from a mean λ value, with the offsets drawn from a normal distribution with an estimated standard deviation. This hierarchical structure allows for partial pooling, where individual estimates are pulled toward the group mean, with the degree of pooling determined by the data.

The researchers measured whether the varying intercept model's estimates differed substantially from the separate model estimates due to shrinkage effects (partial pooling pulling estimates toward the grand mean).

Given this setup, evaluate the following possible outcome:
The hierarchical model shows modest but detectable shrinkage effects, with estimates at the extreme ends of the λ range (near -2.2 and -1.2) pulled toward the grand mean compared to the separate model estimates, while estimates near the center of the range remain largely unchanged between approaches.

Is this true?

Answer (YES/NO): NO